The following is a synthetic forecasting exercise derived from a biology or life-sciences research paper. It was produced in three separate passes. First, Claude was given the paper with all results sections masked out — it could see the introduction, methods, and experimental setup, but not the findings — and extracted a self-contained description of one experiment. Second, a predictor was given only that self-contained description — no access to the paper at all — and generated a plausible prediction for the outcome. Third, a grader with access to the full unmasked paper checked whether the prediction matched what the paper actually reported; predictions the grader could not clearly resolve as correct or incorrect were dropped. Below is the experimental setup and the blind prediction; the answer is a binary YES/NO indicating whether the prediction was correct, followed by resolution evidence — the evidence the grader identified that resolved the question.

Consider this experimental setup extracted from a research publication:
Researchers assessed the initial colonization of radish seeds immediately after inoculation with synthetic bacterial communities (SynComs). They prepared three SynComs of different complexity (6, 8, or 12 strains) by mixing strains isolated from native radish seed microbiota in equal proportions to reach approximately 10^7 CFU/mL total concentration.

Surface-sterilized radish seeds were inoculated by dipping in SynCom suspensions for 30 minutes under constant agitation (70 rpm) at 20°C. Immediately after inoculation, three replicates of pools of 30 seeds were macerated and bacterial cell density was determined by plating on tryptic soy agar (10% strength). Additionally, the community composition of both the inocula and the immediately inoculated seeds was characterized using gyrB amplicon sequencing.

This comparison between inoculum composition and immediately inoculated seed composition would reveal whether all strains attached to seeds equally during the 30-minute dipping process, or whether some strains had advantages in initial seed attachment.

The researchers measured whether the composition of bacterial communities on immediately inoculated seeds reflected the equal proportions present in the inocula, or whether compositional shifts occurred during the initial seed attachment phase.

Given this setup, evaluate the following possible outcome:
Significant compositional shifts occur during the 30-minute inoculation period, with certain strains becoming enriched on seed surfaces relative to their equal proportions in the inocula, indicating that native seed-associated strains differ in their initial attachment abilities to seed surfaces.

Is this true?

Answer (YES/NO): YES